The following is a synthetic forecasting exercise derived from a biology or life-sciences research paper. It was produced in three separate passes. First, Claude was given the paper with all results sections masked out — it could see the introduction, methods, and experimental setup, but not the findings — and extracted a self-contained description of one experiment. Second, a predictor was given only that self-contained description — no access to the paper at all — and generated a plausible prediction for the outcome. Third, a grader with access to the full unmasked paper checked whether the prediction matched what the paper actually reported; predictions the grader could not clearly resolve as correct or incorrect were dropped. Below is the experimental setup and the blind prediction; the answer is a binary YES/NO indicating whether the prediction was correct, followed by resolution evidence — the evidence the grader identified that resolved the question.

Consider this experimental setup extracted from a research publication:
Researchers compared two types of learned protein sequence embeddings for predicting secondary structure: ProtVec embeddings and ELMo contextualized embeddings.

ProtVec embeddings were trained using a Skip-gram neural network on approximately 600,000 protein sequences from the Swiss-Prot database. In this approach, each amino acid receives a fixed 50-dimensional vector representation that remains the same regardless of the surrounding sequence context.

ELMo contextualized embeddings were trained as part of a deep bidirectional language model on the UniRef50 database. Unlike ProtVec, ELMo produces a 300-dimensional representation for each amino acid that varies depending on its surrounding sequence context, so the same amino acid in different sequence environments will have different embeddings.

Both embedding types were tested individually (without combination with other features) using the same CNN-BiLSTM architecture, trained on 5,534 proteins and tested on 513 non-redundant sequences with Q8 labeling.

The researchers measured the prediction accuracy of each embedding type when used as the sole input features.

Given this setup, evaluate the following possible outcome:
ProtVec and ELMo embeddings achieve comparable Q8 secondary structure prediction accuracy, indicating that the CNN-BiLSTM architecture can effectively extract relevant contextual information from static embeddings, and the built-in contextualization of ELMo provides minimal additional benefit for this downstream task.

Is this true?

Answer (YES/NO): YES